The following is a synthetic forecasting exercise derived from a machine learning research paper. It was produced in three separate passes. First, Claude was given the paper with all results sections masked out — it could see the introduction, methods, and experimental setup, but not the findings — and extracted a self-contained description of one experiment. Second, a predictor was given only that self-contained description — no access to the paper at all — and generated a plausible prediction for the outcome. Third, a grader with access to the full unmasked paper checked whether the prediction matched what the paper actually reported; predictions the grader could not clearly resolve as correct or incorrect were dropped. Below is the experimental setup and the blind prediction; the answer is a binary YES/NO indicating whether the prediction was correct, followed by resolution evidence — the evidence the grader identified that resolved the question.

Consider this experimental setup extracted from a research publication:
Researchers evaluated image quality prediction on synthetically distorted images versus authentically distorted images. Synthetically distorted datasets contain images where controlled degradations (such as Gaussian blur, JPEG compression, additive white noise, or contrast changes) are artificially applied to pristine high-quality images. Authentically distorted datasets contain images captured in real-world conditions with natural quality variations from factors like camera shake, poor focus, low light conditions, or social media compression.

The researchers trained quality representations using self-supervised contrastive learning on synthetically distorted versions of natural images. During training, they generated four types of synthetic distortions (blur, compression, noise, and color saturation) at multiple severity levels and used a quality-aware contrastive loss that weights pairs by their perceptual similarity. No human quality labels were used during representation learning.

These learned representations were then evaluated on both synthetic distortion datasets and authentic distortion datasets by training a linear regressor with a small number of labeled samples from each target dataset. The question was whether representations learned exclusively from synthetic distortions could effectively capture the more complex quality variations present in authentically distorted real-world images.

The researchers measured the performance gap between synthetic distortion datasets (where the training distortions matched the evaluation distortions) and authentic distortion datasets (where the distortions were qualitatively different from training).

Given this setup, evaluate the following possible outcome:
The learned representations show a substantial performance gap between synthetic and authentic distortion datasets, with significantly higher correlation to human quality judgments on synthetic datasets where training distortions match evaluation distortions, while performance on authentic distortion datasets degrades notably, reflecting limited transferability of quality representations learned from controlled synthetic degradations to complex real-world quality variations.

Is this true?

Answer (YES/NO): NO